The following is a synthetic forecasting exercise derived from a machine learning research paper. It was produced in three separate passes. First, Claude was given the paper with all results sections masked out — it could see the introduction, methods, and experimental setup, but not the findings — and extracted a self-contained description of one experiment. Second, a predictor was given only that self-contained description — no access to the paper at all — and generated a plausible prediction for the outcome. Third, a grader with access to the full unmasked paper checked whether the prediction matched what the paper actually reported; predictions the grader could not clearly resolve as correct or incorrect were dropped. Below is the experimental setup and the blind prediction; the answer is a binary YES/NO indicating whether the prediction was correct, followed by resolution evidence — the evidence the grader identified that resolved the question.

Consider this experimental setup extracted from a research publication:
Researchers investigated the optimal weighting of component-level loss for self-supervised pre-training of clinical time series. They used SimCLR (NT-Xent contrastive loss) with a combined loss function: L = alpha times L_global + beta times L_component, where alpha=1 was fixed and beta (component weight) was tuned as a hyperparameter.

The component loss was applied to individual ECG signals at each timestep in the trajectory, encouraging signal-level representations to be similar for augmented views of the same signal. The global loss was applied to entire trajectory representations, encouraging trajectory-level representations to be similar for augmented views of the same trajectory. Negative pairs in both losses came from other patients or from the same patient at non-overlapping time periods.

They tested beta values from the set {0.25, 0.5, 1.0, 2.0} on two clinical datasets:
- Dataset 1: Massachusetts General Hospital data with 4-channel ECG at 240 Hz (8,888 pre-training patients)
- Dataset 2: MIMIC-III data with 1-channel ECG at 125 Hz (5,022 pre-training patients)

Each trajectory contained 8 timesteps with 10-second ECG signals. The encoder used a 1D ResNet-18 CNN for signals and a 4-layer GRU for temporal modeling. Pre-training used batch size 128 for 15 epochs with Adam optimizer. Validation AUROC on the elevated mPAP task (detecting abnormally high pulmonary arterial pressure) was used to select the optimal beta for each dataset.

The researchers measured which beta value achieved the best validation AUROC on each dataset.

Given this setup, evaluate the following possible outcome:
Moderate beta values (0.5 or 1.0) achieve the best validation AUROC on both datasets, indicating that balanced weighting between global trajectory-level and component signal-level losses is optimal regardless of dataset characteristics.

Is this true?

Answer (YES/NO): NO